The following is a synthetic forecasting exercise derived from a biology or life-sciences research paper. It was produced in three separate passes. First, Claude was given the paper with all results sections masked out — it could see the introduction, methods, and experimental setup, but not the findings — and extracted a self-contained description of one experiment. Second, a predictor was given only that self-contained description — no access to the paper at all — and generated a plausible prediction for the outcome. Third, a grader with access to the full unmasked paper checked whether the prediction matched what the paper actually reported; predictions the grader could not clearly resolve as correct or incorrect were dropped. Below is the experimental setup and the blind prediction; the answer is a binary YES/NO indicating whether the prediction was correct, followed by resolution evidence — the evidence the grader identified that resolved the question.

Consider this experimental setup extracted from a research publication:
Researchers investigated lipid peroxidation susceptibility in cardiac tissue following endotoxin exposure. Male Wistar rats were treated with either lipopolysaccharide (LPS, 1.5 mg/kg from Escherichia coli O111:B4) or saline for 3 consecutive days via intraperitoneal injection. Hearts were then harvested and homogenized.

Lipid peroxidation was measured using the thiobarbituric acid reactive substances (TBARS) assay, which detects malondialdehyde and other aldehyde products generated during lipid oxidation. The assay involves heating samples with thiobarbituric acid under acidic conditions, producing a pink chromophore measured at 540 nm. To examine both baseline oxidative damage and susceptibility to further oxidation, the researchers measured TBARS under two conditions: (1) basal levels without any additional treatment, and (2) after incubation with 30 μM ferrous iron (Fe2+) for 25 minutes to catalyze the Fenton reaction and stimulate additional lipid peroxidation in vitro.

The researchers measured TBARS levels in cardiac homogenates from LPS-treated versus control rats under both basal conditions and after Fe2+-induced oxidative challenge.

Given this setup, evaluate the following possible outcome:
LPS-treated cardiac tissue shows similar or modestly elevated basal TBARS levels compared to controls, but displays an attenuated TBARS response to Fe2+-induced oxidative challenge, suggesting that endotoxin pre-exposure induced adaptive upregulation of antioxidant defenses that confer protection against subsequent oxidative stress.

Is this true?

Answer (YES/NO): NO